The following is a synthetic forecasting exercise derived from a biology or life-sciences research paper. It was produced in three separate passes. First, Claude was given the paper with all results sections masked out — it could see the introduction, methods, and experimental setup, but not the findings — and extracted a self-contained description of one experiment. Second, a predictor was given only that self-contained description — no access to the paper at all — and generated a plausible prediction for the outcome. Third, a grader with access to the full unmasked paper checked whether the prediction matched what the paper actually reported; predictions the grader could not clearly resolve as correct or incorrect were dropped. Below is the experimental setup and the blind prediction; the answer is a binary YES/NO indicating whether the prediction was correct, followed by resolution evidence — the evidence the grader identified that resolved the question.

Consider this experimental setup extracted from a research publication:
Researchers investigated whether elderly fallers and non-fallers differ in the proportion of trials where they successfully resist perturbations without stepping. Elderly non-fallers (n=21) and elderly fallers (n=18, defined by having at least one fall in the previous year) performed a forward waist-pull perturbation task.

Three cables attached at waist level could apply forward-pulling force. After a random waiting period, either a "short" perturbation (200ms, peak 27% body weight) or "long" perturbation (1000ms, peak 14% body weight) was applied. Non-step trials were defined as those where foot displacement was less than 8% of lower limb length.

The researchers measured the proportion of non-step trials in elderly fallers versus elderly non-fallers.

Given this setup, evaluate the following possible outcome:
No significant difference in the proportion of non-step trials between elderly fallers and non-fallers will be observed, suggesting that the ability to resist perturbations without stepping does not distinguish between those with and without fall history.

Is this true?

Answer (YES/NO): YES